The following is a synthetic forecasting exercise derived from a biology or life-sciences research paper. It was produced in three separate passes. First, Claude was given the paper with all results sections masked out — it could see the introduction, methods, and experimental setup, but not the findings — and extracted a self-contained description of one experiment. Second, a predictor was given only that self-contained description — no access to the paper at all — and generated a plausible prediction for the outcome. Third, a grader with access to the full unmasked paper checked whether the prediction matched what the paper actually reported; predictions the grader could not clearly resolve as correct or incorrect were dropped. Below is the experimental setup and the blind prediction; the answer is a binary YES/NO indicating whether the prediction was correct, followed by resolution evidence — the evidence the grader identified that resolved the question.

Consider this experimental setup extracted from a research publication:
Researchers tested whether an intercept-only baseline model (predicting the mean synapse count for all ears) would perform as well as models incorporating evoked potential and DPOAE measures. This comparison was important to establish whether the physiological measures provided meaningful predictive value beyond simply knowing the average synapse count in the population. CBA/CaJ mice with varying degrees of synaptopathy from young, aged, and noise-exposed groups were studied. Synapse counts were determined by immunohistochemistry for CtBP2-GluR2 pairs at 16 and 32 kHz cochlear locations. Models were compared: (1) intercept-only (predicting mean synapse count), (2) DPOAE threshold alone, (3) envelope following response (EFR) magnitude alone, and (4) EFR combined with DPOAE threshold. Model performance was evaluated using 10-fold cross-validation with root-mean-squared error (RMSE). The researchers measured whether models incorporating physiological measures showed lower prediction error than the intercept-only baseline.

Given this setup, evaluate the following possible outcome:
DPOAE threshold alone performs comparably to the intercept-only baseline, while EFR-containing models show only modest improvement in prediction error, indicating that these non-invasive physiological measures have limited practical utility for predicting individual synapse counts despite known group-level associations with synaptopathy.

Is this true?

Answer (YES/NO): NO